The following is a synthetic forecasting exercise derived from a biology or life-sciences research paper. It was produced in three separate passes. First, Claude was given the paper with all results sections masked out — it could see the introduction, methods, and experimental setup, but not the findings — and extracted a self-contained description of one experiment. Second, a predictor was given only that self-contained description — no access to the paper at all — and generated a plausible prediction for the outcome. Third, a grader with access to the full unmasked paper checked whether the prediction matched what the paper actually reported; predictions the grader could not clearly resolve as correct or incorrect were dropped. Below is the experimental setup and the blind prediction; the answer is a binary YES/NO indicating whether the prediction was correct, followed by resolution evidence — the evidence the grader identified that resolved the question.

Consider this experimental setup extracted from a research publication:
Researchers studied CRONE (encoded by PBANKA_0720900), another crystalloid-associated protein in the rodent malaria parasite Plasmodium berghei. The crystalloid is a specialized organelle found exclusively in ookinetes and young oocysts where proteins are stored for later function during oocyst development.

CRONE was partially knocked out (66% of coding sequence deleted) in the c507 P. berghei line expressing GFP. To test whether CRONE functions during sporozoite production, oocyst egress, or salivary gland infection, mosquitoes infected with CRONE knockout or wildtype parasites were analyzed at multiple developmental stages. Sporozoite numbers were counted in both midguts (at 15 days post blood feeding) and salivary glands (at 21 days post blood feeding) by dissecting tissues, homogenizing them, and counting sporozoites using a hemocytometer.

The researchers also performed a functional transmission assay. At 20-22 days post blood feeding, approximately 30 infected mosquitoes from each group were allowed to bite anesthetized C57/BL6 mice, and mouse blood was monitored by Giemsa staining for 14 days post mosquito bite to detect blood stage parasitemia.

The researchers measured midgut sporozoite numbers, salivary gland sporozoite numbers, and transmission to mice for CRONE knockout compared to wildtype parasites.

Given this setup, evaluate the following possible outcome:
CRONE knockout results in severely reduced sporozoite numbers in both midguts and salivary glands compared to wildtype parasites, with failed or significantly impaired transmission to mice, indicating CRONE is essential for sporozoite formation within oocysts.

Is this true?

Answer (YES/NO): YES